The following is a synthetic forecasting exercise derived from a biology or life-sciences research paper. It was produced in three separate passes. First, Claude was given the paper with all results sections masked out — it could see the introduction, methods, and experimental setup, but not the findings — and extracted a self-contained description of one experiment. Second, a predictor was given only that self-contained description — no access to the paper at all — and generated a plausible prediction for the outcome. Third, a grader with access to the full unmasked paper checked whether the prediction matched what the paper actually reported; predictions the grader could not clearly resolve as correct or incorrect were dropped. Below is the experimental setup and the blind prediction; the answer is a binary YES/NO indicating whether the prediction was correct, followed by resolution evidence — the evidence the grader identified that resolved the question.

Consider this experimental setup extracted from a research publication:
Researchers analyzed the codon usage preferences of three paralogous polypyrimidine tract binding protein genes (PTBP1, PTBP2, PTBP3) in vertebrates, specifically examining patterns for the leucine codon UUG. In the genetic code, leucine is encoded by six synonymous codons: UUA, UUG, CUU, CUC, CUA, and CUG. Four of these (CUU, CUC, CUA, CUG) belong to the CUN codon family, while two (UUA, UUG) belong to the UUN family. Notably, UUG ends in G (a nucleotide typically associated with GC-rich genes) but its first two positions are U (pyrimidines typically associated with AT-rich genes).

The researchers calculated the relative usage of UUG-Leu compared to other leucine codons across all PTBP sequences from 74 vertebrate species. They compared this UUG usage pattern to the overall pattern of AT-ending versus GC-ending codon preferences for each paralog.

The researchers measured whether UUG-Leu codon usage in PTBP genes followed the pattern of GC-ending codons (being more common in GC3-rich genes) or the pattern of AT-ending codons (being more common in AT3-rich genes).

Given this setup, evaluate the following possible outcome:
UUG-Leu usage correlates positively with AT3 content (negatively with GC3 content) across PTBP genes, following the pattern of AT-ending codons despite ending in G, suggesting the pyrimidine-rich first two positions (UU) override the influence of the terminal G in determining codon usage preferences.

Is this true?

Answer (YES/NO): YES